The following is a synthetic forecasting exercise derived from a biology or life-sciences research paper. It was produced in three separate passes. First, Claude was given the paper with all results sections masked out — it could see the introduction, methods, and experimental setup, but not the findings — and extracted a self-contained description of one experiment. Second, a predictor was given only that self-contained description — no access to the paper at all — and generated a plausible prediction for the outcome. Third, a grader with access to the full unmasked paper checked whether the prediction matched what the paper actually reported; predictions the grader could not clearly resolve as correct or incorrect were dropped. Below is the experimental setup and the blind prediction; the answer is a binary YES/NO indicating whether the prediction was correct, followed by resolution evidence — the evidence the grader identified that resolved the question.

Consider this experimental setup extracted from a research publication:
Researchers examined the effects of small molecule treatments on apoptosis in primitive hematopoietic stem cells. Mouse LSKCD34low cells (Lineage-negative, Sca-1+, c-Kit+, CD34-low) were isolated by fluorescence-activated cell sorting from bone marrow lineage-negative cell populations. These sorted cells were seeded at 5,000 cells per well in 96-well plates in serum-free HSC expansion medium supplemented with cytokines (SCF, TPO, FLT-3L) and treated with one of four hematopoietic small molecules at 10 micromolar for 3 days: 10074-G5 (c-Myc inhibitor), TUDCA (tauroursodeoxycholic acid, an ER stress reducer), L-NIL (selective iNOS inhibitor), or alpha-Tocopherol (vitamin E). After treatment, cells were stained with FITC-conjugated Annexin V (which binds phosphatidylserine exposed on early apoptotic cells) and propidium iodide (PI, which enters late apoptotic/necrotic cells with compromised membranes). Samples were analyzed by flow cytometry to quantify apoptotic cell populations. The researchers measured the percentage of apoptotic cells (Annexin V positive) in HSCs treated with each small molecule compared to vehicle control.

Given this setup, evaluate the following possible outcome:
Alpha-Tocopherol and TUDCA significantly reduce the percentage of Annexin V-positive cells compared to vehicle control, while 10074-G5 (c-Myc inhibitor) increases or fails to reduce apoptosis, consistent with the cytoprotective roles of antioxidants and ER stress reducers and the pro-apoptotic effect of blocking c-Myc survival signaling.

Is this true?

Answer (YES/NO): NO